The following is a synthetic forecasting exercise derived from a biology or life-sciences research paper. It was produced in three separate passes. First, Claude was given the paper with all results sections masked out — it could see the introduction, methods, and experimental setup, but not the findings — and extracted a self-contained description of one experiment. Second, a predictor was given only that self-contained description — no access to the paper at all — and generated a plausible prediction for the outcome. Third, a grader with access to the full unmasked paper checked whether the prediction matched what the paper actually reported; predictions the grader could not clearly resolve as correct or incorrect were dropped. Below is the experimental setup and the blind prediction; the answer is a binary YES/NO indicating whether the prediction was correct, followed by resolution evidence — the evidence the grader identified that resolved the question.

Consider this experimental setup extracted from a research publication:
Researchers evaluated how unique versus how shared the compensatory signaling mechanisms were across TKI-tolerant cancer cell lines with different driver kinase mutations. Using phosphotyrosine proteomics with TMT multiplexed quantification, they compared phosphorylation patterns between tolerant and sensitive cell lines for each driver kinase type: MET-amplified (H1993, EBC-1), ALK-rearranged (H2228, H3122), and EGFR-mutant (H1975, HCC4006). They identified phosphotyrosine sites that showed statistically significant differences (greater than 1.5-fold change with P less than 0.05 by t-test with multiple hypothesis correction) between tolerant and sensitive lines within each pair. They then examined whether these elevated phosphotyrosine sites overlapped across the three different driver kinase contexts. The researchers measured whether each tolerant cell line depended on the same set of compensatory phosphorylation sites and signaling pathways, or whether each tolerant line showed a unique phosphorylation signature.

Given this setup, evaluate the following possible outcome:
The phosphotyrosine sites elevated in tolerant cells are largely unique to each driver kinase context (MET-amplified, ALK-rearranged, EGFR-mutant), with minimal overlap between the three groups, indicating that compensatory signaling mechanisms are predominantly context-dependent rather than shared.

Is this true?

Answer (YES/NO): NO